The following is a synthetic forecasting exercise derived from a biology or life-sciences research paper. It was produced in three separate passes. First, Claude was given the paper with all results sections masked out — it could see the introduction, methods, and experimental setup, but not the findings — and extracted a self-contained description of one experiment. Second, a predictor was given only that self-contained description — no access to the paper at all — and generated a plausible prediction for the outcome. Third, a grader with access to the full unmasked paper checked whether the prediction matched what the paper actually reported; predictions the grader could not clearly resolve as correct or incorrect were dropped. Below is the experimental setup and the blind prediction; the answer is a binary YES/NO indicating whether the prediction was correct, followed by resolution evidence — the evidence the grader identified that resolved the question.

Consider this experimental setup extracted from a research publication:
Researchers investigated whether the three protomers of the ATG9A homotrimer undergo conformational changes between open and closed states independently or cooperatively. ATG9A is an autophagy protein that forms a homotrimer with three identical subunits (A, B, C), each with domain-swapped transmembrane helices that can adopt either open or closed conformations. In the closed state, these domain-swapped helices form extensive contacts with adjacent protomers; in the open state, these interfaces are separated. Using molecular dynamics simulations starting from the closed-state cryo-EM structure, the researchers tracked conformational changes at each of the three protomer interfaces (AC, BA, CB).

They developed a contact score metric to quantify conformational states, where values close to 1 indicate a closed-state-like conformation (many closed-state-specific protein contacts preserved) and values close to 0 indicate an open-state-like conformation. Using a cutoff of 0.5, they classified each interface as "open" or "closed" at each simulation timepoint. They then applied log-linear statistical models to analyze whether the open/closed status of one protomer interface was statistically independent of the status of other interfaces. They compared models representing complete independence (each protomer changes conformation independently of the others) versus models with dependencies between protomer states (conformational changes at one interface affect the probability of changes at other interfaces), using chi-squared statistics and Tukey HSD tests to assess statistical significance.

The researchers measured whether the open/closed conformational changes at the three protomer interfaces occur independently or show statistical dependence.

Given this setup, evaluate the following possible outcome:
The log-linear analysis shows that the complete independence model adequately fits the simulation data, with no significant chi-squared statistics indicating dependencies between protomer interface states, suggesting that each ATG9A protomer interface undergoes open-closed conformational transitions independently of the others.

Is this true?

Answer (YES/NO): NO